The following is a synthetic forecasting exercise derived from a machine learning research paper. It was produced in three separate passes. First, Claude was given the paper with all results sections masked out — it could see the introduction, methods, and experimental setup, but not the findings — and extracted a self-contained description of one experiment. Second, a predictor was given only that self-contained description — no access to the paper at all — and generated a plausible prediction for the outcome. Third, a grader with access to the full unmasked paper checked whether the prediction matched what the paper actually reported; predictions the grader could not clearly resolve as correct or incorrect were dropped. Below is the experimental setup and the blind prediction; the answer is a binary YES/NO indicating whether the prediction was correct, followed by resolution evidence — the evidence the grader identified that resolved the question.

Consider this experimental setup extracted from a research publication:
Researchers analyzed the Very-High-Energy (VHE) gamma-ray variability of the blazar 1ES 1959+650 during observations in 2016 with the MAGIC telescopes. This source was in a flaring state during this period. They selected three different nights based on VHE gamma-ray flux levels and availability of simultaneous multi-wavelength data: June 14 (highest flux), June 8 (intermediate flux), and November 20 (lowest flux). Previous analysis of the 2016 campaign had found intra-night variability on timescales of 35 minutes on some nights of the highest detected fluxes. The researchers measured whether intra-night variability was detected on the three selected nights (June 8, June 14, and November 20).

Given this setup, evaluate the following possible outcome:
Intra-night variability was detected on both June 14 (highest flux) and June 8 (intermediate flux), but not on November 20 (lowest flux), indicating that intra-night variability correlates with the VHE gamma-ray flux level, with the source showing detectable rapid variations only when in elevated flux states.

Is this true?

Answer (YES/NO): NO